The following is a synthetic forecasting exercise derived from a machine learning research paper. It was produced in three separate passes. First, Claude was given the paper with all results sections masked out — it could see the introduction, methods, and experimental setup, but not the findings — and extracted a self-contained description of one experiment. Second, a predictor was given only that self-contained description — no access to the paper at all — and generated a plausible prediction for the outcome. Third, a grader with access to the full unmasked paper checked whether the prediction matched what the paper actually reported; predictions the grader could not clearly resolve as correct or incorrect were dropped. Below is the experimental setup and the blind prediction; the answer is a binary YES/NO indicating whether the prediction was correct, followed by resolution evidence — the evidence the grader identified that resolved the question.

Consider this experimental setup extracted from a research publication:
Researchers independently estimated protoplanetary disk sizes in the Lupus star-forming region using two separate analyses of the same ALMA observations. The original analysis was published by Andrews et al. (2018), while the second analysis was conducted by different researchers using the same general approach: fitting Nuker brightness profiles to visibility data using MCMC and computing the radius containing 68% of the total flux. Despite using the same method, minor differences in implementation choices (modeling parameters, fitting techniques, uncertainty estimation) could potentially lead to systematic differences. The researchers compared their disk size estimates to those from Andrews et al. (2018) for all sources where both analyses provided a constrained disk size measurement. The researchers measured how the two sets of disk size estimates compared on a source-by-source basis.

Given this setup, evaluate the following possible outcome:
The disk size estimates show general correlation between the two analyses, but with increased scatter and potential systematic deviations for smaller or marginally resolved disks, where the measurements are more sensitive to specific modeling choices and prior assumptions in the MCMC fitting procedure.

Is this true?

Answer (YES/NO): NO